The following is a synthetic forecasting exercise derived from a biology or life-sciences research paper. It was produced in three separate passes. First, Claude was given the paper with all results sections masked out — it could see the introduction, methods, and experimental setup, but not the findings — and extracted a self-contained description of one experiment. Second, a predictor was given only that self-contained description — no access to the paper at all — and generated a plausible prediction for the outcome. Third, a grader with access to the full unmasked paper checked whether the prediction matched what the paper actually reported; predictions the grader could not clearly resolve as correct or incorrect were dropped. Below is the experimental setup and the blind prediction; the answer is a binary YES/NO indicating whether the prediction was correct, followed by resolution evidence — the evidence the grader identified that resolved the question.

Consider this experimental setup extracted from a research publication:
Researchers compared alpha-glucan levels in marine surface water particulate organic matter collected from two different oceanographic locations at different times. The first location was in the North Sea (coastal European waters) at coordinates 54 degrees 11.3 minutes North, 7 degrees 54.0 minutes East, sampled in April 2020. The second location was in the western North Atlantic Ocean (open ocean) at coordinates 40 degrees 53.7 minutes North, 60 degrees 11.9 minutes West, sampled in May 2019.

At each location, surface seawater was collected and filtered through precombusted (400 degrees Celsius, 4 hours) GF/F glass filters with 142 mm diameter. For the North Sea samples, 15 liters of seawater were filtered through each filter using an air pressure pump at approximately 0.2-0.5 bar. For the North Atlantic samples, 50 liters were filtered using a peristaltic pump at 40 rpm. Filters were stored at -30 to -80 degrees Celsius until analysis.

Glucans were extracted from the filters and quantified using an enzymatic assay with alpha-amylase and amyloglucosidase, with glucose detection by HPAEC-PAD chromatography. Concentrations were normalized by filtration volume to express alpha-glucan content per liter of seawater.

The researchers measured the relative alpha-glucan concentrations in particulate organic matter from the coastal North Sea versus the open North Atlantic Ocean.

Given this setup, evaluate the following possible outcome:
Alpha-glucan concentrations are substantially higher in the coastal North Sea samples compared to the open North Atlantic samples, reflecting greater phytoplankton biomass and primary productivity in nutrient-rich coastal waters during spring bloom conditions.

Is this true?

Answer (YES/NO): NO